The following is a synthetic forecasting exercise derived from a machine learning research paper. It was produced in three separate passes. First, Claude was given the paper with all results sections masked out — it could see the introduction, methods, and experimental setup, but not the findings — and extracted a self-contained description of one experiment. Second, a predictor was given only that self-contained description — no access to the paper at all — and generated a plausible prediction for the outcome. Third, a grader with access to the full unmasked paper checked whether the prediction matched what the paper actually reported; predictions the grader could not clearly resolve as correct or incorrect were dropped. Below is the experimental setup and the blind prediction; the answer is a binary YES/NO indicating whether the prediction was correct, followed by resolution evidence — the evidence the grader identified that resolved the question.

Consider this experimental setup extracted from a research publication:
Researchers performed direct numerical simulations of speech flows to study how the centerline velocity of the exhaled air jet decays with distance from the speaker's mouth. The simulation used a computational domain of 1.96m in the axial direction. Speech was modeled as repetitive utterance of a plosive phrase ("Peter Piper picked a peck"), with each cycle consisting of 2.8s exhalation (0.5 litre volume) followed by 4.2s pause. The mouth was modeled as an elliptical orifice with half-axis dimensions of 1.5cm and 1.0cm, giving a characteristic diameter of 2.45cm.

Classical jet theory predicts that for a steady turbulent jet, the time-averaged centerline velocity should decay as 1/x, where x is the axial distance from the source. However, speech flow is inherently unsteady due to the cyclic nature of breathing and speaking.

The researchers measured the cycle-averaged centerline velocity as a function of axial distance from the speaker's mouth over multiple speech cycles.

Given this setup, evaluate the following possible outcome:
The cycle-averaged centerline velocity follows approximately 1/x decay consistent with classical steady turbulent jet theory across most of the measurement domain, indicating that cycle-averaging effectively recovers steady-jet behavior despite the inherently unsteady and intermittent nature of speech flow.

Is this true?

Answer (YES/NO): YES